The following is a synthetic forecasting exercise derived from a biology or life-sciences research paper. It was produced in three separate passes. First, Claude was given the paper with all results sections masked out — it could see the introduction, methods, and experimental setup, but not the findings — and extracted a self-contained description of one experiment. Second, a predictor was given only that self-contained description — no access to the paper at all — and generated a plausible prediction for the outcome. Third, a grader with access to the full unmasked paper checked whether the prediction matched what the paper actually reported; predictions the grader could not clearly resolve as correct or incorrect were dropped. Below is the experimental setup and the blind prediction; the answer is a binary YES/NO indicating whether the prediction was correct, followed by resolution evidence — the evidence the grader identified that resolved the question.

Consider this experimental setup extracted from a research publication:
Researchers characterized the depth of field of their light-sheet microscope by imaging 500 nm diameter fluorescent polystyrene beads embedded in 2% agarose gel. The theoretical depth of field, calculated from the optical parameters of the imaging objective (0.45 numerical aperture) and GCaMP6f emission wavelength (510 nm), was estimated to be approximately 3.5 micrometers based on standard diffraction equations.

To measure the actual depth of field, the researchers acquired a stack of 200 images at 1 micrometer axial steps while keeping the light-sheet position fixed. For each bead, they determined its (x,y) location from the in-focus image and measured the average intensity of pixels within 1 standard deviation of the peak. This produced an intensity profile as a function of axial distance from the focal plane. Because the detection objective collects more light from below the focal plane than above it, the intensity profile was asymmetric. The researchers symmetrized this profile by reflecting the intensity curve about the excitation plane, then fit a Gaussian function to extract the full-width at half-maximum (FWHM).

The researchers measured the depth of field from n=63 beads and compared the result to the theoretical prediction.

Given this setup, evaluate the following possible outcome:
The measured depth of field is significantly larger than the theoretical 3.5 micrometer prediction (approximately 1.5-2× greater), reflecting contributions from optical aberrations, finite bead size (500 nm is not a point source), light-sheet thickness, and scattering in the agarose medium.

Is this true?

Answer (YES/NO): NO